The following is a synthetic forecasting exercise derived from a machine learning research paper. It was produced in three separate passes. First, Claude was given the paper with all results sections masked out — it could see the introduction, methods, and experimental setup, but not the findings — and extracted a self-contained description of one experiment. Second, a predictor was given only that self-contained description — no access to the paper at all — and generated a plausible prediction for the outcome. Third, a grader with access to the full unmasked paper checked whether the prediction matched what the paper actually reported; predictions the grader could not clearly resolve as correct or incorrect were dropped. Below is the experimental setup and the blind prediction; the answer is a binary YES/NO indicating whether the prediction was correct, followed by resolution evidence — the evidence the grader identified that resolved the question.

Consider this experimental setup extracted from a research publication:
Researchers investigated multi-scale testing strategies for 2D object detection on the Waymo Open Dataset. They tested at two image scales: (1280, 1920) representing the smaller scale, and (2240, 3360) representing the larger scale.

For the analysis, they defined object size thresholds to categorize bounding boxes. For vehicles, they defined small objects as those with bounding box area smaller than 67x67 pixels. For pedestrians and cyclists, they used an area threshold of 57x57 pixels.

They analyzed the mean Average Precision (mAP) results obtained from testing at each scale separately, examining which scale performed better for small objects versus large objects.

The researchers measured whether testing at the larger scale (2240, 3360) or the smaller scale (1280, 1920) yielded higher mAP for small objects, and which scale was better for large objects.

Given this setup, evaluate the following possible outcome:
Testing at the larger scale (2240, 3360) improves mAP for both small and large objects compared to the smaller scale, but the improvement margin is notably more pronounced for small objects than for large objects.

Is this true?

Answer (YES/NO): NO